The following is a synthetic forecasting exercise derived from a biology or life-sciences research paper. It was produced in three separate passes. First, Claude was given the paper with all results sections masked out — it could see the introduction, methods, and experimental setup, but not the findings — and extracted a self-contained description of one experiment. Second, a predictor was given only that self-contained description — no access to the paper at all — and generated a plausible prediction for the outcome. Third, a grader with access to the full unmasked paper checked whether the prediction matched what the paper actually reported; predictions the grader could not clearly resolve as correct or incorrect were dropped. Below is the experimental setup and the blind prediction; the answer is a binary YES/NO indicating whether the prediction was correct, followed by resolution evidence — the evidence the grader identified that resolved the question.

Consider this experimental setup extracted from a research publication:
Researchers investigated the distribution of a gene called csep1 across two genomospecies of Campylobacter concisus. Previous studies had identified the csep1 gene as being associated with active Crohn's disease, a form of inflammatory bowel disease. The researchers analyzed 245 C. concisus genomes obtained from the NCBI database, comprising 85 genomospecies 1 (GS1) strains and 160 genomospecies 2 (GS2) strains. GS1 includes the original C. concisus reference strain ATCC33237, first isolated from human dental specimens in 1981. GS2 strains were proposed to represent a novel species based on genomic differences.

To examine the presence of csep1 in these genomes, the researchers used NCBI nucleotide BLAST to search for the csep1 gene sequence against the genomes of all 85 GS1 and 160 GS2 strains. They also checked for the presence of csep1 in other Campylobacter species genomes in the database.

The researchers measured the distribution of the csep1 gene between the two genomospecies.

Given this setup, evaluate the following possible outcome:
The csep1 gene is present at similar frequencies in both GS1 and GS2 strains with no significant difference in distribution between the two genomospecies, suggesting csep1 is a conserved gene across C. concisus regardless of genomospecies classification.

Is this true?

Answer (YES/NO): NO